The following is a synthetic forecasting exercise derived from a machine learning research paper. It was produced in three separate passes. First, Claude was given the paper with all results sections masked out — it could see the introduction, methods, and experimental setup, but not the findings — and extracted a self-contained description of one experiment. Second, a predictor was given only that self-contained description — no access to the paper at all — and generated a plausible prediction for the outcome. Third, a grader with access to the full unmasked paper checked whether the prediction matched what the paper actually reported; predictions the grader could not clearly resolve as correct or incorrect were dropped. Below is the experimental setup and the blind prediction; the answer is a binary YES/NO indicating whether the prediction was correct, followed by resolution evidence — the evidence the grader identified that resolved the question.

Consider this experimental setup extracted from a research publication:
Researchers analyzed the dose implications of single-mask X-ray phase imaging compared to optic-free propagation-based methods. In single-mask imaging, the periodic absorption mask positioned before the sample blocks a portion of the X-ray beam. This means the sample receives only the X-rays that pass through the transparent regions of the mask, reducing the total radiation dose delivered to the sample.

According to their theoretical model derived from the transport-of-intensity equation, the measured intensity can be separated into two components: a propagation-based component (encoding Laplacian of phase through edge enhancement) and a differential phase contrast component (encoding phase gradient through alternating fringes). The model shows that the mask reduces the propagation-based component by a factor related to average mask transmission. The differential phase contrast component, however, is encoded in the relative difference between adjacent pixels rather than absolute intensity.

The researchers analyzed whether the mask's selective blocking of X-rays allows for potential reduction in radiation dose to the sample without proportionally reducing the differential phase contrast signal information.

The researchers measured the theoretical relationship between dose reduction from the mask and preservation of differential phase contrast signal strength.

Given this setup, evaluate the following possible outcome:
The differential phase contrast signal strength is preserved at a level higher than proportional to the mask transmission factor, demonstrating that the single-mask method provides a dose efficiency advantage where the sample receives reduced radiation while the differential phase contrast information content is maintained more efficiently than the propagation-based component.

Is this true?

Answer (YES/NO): YES